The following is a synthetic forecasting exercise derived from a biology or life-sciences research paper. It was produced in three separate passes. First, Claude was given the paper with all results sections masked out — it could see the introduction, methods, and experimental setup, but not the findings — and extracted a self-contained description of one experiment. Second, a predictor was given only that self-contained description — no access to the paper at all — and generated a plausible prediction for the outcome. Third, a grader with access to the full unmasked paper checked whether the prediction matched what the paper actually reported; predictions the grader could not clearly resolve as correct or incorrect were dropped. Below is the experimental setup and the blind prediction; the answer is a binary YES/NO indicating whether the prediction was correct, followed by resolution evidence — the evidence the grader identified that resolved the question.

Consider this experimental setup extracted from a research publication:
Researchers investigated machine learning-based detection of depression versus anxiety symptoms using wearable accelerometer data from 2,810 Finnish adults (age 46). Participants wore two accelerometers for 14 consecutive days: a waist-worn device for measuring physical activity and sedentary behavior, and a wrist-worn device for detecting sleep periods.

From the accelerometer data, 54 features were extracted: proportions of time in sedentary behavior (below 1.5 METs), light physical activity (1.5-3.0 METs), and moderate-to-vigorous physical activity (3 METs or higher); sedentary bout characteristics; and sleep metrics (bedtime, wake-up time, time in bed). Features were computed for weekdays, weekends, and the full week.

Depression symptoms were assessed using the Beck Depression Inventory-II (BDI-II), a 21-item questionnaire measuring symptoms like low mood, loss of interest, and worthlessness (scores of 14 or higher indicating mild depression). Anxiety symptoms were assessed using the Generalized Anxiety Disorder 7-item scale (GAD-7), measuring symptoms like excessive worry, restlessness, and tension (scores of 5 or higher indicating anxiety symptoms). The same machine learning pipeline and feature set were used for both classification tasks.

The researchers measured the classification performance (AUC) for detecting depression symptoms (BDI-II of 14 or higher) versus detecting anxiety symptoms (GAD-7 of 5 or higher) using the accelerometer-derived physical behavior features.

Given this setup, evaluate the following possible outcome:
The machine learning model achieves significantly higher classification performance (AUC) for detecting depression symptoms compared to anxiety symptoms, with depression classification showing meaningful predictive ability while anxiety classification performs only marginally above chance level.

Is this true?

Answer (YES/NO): NO